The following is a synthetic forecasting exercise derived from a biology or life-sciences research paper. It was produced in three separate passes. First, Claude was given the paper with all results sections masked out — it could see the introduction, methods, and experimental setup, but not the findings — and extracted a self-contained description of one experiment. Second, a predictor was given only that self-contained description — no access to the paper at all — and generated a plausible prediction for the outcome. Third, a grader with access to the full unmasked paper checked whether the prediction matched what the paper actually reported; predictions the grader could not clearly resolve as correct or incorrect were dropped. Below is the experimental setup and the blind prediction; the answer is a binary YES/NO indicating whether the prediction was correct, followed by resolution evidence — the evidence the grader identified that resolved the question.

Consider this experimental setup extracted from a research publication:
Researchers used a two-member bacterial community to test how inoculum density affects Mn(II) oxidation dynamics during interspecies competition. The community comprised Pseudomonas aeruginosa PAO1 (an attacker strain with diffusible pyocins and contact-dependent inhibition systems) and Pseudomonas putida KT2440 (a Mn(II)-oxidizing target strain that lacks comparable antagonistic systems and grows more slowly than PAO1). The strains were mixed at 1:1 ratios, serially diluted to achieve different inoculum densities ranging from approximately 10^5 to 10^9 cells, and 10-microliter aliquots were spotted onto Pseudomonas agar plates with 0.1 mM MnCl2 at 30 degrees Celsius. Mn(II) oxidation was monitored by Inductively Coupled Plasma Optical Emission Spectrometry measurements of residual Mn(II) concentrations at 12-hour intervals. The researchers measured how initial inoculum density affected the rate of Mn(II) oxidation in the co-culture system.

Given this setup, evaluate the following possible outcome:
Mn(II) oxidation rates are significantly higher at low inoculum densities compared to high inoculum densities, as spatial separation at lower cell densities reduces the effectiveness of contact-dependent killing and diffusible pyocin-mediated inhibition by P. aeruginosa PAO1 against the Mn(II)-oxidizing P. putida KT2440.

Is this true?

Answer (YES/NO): NO